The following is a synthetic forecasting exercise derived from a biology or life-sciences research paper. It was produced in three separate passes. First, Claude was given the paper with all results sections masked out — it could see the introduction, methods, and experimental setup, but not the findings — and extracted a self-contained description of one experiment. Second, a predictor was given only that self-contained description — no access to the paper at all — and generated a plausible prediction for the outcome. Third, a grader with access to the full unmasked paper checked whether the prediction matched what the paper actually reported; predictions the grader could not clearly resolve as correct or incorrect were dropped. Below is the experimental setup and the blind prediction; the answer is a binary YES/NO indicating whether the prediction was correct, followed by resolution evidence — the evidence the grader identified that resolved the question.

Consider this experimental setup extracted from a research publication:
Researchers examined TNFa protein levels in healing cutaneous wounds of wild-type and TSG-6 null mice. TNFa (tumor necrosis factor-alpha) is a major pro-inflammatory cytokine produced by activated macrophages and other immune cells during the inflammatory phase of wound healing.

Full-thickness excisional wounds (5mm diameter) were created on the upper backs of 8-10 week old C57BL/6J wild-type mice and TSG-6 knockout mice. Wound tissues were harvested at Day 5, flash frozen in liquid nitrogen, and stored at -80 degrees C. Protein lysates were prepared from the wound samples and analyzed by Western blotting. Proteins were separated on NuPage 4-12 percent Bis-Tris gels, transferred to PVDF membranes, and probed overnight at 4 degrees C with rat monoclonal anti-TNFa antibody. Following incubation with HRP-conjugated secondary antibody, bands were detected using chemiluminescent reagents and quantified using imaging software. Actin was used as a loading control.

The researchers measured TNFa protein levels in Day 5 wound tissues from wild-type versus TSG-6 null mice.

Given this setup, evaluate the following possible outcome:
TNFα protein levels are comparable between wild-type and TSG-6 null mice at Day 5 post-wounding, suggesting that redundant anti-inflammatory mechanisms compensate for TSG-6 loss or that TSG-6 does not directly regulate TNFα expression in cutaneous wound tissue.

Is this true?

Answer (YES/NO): NO